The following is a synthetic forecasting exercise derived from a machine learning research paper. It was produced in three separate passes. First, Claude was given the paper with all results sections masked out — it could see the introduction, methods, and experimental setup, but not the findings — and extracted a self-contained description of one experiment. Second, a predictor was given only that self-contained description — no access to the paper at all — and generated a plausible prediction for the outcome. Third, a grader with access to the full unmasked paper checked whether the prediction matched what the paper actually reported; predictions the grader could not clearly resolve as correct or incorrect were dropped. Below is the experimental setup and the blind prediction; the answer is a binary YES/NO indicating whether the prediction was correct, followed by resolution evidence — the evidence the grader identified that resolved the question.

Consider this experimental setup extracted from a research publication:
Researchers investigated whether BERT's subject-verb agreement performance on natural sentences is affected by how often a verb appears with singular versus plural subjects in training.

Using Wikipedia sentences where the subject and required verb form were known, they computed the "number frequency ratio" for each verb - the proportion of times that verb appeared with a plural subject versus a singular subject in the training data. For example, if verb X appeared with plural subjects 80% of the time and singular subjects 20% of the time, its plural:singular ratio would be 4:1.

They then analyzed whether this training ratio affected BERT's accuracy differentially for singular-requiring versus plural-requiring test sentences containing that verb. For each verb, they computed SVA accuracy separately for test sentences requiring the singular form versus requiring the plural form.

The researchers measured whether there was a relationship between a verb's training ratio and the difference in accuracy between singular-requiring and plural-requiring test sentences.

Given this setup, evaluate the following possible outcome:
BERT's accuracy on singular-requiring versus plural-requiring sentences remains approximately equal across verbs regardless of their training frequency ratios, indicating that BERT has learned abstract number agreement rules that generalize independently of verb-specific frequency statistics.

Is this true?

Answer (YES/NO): NO